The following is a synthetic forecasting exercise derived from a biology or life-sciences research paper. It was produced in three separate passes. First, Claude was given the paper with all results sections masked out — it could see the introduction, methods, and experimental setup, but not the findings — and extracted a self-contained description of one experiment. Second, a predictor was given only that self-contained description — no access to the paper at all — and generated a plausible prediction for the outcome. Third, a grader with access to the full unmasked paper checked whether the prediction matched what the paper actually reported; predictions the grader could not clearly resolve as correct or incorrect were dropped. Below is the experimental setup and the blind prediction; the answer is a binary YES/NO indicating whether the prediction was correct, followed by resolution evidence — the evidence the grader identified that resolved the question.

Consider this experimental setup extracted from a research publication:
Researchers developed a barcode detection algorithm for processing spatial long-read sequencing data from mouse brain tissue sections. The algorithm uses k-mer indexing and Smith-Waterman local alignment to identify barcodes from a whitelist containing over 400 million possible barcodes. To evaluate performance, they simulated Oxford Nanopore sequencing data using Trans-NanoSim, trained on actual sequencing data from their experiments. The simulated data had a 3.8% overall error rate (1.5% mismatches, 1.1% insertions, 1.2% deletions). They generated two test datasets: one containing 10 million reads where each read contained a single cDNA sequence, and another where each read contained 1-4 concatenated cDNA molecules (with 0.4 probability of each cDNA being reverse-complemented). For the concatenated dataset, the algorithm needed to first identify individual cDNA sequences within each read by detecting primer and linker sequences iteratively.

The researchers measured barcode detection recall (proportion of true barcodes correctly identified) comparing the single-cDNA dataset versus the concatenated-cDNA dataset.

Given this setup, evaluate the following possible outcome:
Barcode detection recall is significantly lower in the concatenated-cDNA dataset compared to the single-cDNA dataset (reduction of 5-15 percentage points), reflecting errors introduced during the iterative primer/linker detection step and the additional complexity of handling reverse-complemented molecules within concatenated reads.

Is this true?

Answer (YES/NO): NO